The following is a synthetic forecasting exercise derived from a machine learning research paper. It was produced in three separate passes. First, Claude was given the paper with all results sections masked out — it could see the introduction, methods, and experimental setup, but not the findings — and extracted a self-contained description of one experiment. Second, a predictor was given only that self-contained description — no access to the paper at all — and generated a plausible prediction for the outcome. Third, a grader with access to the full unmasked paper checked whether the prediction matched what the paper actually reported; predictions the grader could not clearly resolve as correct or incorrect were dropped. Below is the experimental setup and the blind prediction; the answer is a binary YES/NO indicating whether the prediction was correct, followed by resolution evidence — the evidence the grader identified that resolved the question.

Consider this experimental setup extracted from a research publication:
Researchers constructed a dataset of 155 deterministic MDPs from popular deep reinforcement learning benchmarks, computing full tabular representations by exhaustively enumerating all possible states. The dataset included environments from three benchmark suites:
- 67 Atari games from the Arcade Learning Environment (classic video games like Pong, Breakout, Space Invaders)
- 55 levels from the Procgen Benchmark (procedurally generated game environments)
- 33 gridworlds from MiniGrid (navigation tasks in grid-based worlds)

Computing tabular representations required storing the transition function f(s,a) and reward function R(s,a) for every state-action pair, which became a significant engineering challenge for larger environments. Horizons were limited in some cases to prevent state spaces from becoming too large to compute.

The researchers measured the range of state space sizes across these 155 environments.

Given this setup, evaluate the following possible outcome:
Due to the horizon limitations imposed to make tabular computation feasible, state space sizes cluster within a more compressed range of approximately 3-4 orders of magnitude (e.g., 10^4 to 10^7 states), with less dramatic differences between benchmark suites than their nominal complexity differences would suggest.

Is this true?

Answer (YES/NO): NO